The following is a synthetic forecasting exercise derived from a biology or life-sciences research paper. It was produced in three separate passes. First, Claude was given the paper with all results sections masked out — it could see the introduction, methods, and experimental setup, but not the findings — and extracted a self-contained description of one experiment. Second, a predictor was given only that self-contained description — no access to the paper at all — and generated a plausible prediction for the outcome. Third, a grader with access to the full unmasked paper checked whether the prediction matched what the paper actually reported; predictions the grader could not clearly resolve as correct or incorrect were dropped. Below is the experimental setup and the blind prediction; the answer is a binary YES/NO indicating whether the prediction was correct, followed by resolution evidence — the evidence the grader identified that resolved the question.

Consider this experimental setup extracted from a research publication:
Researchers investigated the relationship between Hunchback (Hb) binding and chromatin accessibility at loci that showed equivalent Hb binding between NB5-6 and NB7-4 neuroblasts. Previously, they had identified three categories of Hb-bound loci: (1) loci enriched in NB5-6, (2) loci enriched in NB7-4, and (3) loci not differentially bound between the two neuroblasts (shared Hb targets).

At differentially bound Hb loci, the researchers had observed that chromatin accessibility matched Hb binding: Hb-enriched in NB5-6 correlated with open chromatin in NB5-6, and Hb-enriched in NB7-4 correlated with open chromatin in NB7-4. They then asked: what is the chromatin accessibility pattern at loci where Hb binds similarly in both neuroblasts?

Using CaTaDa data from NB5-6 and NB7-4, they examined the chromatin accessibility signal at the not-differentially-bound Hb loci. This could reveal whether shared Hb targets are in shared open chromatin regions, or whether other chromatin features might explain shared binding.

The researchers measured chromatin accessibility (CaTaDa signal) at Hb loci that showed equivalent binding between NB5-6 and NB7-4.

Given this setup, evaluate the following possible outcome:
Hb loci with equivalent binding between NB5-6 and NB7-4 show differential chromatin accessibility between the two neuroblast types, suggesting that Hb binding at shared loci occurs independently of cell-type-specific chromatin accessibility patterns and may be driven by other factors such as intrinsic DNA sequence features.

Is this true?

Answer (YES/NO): NO